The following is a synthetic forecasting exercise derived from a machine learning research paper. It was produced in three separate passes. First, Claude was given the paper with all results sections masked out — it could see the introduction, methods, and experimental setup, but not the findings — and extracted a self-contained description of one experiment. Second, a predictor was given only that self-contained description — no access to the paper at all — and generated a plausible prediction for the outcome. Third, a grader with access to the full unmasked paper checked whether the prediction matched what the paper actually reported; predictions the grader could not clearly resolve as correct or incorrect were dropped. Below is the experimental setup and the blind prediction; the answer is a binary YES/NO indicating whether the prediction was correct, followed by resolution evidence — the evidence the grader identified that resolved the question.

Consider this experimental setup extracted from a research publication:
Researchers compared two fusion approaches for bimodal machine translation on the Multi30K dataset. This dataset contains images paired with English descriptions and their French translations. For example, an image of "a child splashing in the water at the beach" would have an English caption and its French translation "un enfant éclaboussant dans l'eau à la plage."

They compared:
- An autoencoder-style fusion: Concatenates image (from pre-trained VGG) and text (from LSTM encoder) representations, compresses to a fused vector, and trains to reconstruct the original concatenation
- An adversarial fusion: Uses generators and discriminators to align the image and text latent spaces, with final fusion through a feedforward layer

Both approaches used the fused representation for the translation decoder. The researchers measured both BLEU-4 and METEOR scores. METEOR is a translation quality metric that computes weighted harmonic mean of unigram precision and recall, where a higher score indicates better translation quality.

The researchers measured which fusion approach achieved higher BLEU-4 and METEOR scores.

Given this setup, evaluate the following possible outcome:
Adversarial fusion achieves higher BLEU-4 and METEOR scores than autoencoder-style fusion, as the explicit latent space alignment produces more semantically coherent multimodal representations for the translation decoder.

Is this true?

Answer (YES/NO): YES